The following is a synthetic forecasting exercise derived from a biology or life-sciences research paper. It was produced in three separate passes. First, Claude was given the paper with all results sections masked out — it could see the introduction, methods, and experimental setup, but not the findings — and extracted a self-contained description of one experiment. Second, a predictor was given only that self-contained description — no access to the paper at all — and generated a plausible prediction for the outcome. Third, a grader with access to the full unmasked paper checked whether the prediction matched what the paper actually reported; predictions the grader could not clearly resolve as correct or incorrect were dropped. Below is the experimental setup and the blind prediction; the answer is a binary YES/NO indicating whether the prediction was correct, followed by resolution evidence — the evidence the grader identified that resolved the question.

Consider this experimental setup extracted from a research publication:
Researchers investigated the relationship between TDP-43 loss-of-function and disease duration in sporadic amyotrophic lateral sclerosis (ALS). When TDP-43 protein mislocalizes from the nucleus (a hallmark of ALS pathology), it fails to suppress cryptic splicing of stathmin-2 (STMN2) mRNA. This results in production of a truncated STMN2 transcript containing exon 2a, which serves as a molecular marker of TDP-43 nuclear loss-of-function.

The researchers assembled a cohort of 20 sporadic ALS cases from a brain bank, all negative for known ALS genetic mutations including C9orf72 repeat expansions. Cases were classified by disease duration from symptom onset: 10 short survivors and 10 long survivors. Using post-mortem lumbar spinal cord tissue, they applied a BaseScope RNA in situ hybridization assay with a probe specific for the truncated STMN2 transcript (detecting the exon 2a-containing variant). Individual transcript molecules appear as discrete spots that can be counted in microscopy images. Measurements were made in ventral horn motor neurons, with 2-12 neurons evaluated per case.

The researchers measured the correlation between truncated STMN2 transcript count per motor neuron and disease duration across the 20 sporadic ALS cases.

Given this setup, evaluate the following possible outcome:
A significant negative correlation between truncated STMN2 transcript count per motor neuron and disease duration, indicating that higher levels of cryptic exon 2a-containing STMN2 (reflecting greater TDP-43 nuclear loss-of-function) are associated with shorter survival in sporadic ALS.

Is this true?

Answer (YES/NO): YES